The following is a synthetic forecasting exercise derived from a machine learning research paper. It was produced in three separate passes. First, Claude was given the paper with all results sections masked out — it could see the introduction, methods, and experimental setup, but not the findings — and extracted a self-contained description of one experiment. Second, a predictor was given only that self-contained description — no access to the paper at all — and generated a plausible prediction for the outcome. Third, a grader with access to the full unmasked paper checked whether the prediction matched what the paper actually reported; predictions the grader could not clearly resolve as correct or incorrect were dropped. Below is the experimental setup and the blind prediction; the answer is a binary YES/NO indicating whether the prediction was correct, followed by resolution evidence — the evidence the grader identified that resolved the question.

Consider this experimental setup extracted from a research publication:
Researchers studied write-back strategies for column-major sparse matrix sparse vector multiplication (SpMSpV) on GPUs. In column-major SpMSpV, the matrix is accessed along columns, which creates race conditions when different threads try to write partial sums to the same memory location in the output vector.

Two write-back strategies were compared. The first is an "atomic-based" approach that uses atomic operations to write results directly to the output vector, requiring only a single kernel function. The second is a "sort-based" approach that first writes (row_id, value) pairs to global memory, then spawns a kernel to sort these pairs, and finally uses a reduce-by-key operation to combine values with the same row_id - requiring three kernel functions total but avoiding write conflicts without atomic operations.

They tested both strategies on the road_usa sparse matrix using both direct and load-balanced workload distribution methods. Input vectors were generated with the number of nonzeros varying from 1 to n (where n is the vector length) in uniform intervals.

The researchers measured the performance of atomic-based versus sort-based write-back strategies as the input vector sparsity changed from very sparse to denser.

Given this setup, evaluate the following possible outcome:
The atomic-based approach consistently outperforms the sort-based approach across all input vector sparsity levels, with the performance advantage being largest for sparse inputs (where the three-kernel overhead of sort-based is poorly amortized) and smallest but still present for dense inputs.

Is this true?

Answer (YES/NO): NO